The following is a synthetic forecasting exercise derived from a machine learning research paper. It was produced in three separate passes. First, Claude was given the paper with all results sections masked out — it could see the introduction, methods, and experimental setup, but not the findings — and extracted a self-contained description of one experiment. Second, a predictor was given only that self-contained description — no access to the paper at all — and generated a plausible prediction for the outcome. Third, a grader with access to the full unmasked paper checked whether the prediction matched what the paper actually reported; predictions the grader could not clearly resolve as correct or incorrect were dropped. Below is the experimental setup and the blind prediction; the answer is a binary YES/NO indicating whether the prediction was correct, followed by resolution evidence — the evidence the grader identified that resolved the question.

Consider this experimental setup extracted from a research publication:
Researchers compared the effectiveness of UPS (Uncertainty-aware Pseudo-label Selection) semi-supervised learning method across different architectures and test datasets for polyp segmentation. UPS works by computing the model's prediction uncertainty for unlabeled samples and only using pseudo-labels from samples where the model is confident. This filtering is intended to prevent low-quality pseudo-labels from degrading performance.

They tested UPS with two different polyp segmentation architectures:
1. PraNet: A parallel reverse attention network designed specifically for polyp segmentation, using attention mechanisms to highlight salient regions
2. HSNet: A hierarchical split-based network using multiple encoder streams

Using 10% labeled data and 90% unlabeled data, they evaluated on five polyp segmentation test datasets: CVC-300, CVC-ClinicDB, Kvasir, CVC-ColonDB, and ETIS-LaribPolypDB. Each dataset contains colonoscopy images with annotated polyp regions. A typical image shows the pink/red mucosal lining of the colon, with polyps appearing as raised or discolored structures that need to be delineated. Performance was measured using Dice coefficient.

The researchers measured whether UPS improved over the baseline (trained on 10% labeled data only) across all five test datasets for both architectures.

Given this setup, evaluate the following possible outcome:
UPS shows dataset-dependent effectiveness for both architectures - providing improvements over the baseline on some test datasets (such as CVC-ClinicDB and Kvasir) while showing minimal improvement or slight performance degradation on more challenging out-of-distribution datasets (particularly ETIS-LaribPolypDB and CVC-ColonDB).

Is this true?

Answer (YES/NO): NO